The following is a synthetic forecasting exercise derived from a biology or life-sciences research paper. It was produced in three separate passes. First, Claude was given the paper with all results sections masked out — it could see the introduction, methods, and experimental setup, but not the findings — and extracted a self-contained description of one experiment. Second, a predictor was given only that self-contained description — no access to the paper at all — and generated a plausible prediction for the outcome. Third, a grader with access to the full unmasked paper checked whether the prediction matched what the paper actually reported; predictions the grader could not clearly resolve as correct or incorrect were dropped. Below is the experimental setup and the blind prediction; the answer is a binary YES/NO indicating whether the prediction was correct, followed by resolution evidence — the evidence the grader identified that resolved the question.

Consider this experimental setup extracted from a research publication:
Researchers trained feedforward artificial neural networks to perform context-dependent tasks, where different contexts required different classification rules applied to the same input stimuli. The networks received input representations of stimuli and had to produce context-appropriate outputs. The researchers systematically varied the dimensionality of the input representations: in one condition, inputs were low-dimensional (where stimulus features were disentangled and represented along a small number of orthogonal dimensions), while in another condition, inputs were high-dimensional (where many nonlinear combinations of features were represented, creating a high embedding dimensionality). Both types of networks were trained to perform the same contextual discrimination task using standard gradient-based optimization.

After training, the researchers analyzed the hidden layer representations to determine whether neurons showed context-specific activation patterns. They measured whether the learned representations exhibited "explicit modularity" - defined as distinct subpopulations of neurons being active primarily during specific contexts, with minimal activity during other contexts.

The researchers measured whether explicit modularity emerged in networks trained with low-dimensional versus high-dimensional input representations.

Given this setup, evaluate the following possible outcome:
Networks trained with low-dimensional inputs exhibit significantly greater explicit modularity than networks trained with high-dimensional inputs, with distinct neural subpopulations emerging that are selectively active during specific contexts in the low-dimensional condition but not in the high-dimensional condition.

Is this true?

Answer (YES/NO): YES